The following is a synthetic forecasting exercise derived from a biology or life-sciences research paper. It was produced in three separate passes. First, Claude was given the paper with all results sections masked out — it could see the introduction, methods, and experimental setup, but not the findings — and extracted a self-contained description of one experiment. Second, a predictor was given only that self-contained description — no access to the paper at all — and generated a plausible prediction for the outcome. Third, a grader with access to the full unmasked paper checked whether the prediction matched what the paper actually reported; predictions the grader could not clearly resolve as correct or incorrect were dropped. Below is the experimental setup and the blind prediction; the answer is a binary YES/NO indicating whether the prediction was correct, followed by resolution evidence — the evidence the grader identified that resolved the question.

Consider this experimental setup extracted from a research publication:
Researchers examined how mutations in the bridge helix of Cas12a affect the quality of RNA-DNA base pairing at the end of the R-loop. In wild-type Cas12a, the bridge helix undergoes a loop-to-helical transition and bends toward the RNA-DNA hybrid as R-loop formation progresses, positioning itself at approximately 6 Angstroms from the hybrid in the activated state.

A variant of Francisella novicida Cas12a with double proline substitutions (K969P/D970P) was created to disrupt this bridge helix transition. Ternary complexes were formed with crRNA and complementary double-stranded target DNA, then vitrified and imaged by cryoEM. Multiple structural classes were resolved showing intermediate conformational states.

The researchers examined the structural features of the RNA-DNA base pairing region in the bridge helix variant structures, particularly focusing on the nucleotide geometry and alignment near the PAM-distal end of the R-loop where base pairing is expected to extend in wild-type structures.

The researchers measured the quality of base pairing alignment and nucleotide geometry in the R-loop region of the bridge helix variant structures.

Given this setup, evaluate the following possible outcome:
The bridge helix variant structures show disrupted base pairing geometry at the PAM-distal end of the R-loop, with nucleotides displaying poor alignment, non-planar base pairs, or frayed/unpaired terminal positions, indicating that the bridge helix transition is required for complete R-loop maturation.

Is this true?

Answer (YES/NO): YES